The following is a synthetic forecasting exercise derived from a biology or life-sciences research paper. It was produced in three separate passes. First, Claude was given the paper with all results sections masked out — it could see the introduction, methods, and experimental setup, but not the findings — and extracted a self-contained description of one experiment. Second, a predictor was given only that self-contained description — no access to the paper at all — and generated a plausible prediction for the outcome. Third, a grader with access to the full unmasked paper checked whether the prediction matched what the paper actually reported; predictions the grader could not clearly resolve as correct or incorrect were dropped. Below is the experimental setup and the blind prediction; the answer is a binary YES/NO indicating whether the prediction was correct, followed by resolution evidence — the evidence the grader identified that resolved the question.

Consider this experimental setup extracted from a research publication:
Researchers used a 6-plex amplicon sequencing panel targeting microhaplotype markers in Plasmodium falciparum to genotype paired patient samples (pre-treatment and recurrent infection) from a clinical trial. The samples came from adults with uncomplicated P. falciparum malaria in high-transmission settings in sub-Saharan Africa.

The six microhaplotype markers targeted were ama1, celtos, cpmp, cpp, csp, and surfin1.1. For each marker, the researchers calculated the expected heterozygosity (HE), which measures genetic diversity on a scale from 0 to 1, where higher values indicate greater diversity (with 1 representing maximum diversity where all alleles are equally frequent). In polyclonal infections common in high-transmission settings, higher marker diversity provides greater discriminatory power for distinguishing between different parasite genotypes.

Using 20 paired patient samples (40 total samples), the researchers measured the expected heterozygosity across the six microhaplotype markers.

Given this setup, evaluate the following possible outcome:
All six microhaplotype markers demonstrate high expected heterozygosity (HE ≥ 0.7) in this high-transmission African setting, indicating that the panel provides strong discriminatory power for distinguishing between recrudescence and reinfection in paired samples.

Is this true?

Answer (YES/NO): YES